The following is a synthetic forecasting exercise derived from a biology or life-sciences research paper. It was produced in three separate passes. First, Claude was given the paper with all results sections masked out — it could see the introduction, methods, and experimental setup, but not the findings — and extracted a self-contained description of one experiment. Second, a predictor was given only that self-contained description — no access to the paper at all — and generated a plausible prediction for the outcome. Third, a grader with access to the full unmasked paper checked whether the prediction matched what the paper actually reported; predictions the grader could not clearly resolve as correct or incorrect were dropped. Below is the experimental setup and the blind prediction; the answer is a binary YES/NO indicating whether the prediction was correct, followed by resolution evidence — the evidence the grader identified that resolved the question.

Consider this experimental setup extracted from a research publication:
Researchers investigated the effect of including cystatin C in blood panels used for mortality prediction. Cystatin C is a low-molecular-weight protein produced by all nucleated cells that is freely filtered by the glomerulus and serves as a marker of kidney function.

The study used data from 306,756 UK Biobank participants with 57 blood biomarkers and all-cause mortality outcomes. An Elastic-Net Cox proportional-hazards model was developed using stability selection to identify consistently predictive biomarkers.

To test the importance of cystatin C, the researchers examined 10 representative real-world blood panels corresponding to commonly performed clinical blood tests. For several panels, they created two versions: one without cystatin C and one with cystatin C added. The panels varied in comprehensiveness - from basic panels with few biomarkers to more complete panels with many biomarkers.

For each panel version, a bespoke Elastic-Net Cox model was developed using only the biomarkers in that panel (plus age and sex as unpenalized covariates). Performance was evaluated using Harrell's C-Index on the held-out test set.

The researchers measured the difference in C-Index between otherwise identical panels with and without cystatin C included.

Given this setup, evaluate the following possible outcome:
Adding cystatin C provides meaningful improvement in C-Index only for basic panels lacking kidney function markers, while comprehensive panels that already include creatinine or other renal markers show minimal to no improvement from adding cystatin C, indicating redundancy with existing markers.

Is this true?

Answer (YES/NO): NO